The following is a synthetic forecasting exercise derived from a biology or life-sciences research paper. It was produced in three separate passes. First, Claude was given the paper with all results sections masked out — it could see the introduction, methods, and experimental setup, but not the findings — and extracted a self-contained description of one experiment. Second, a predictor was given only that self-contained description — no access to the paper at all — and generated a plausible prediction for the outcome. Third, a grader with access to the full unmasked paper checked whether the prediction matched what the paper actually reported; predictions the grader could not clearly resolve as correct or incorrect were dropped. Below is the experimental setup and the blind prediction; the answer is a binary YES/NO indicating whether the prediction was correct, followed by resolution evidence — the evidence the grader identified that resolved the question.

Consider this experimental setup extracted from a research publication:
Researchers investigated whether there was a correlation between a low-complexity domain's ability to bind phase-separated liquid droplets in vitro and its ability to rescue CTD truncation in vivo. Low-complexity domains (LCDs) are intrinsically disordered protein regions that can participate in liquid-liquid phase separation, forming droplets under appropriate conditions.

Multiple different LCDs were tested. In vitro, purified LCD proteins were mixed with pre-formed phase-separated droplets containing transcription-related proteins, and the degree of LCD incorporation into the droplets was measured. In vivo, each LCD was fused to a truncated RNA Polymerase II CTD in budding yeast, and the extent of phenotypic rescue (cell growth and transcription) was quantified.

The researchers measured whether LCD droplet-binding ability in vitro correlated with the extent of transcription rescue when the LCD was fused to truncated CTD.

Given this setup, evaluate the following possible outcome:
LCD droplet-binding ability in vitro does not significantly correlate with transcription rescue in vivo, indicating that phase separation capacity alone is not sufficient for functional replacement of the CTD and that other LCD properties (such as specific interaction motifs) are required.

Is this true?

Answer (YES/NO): NO